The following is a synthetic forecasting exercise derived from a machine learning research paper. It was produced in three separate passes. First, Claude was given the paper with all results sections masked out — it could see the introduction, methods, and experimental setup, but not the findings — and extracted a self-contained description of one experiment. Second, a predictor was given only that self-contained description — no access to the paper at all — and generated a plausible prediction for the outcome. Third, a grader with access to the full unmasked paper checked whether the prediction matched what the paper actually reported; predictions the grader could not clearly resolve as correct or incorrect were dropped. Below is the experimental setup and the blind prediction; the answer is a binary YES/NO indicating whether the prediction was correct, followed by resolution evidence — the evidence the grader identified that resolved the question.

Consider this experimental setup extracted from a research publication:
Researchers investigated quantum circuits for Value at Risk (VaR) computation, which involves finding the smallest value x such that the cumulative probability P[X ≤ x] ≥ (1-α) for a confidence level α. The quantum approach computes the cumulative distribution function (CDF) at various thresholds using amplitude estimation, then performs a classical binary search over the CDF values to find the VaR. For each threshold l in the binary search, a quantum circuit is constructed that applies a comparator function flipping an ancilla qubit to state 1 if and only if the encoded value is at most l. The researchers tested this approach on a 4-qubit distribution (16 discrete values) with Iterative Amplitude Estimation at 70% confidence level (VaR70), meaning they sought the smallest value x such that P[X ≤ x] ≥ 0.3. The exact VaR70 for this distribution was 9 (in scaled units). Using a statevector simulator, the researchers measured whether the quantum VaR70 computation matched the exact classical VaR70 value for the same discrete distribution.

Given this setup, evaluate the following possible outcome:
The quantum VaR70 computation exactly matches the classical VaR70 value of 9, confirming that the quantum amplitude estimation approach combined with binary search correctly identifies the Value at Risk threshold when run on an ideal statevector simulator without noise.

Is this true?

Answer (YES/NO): YES